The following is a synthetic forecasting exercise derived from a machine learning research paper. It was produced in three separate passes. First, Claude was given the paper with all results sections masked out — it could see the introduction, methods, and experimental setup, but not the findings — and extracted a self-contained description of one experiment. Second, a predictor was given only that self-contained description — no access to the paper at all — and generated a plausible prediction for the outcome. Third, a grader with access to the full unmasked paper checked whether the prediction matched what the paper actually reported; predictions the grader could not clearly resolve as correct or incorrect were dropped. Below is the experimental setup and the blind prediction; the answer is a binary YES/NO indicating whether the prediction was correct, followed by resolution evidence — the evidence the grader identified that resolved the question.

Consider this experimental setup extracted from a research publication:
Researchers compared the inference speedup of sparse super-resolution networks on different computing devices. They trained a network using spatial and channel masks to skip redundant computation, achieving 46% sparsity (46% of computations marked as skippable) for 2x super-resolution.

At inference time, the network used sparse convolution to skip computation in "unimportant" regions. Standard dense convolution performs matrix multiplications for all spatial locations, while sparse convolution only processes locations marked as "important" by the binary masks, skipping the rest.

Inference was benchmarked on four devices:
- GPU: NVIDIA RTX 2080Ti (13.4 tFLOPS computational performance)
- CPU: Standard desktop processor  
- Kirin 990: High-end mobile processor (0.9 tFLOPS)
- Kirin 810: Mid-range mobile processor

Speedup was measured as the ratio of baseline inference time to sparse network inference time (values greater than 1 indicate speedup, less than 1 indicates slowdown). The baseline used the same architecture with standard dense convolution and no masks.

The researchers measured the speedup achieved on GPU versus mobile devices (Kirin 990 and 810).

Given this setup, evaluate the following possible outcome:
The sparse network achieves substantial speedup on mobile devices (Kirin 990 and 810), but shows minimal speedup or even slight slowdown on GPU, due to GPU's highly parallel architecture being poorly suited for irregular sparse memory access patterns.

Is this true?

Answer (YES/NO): YES